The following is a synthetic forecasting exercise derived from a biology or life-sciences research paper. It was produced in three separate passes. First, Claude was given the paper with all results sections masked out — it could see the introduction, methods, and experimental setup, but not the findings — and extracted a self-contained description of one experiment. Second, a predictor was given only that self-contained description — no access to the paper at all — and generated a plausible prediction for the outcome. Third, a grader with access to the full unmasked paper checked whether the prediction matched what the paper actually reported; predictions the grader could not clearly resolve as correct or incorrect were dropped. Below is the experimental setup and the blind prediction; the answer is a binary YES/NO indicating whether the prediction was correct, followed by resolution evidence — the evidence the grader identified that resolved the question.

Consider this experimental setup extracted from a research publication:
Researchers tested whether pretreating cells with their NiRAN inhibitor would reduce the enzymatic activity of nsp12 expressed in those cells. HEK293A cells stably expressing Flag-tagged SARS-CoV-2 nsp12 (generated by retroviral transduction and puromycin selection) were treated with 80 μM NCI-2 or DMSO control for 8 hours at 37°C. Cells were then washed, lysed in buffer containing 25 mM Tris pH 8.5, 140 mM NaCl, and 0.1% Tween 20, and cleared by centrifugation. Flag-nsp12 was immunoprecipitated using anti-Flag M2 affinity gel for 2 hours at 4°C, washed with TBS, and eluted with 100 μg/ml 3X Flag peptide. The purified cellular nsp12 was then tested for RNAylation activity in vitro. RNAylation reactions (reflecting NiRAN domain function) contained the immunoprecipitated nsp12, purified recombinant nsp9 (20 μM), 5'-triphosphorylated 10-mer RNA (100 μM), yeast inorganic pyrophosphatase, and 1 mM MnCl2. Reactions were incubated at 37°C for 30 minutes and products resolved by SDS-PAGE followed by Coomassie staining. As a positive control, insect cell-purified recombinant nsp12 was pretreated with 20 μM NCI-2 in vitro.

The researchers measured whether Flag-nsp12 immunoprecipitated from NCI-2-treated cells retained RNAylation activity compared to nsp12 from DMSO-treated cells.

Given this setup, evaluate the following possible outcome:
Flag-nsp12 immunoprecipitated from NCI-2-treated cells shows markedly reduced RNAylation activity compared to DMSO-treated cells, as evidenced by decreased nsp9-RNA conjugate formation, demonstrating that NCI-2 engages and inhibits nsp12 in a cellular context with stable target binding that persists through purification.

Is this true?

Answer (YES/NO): YES